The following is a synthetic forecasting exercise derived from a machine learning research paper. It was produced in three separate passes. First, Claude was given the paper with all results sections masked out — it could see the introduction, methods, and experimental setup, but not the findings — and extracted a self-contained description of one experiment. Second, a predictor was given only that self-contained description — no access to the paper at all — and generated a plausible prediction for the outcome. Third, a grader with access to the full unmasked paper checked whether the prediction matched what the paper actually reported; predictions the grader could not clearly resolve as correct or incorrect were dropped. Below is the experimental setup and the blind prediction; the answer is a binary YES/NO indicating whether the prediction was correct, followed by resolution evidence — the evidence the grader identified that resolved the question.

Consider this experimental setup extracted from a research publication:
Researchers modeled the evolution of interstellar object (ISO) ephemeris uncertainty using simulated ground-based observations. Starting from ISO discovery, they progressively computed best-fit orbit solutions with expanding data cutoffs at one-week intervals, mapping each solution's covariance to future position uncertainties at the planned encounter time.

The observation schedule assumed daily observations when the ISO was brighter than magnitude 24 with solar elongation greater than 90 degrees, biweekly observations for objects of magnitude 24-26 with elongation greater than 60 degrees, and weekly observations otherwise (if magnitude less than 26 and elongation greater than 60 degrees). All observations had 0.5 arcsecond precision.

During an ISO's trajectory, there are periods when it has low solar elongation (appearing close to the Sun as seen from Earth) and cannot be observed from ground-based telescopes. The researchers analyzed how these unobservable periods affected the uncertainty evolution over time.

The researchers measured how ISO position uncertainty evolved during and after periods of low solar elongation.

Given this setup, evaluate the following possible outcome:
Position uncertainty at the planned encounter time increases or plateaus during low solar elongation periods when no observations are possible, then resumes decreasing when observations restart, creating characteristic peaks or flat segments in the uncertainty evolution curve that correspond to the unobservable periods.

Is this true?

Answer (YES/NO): YES